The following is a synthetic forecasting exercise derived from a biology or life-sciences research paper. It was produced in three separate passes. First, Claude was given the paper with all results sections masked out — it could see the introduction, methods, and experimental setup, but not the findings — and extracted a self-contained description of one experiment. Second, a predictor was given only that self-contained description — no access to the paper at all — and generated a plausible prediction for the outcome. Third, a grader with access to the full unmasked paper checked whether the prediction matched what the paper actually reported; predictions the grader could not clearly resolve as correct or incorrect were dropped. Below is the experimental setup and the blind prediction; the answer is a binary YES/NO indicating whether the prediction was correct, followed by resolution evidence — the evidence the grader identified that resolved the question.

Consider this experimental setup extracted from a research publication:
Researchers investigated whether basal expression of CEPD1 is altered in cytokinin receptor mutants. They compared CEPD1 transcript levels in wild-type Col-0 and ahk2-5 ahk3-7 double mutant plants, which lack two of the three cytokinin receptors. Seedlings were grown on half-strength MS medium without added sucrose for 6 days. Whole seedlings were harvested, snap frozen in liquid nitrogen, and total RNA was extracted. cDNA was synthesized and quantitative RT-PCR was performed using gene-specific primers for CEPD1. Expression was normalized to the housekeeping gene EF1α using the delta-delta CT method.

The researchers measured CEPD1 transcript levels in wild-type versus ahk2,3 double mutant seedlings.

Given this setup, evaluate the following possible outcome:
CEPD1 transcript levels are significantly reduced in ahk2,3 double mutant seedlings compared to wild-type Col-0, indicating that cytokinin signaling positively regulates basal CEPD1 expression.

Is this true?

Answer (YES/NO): YES